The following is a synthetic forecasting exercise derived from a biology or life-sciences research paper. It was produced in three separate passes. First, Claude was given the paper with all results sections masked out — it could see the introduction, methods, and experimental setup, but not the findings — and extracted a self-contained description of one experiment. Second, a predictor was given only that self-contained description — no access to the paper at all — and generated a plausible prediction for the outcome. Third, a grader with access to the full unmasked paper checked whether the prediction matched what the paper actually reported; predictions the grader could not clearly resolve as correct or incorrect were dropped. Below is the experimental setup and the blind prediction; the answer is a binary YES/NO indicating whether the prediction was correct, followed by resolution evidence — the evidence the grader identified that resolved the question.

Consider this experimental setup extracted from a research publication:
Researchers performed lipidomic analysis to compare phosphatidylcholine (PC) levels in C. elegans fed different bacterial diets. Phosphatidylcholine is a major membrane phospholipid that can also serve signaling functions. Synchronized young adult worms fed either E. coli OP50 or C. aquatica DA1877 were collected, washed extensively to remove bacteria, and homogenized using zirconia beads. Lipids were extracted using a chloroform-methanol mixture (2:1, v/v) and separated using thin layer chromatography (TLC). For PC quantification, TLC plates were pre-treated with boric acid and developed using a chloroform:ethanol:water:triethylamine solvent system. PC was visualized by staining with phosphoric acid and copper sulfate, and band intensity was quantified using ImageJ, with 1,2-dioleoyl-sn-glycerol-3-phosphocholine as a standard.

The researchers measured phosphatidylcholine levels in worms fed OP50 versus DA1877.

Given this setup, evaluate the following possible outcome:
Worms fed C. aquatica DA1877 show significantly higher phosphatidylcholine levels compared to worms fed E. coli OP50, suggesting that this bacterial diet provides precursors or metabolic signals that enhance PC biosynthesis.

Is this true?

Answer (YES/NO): YES